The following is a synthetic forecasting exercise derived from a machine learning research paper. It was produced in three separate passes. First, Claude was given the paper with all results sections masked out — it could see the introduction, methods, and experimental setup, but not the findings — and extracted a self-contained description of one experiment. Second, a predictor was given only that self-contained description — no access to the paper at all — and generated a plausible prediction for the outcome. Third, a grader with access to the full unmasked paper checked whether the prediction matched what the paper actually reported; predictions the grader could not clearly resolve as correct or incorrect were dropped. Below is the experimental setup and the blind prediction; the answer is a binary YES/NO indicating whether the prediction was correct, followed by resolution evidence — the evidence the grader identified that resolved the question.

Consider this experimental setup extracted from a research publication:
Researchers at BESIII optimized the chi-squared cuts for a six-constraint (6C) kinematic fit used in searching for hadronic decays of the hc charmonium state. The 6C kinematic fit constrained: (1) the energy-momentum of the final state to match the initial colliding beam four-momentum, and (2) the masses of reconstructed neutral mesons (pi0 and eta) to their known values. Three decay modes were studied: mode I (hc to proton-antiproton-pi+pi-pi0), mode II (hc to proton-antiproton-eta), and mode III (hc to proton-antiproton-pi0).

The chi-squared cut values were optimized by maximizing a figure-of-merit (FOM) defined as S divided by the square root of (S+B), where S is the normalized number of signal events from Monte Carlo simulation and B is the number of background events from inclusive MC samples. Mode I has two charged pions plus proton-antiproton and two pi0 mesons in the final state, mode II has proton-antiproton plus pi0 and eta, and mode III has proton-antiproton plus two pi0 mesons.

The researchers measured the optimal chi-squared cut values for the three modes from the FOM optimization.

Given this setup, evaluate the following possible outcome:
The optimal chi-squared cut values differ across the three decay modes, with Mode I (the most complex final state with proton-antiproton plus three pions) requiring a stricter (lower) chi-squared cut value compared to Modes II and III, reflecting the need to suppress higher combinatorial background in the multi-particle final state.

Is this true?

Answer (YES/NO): NO